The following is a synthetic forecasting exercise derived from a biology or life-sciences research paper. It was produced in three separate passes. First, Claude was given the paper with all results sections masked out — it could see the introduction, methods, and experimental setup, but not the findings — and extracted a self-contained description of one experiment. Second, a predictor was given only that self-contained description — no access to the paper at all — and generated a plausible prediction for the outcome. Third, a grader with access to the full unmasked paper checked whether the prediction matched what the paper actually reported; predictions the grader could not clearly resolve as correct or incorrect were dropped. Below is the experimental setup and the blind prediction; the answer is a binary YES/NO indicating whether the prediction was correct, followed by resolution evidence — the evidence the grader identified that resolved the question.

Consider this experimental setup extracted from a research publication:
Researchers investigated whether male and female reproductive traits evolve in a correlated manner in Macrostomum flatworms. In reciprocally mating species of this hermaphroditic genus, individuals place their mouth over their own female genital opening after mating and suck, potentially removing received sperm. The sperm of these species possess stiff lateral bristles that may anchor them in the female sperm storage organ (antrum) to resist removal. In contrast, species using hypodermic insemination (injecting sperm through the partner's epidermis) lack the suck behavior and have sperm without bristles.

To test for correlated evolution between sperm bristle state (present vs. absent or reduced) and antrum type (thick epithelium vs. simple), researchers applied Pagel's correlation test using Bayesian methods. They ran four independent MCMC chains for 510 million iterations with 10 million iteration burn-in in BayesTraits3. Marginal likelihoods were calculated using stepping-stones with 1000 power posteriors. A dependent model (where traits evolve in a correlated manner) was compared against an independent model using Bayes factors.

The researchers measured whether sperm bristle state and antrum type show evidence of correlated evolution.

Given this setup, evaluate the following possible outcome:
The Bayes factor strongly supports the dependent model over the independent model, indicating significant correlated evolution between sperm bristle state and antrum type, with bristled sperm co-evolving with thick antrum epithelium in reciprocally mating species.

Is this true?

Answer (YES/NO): YES